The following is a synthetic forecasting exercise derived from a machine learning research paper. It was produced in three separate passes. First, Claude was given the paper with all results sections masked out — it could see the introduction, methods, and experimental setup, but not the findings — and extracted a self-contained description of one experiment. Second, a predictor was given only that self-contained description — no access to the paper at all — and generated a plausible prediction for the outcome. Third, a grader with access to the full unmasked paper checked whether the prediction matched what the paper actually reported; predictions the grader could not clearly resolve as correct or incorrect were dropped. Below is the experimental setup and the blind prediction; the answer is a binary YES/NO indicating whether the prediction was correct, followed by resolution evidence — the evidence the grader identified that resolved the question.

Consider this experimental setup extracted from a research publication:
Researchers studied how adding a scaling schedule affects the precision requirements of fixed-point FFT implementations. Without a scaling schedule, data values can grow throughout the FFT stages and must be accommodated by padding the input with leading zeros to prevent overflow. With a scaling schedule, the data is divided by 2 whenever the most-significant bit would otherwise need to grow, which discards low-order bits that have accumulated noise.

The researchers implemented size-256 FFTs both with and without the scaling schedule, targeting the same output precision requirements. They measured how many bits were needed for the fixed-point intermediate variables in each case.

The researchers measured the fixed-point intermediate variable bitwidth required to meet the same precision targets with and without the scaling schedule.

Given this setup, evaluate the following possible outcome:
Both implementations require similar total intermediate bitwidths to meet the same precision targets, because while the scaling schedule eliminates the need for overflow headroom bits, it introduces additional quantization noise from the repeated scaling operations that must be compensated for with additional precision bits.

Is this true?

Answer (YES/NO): NO